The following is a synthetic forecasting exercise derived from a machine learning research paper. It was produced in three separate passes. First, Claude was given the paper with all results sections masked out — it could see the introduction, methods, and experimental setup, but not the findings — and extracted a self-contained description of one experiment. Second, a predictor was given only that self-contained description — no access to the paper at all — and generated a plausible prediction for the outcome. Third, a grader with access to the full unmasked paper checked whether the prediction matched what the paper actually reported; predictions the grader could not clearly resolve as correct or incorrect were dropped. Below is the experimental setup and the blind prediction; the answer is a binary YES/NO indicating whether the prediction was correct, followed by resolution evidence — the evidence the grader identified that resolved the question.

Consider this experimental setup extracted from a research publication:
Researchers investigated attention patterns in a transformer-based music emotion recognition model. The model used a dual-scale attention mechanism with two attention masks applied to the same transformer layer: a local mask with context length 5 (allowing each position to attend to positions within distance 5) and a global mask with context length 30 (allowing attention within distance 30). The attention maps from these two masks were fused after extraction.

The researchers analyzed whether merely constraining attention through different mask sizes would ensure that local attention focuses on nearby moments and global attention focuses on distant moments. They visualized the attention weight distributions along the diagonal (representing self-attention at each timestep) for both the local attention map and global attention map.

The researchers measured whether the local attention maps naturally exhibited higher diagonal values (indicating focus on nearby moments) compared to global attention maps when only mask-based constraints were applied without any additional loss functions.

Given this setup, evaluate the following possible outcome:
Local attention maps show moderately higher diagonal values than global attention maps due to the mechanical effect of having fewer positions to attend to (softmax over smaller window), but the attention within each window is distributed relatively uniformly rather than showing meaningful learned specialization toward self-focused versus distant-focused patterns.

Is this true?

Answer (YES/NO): NO